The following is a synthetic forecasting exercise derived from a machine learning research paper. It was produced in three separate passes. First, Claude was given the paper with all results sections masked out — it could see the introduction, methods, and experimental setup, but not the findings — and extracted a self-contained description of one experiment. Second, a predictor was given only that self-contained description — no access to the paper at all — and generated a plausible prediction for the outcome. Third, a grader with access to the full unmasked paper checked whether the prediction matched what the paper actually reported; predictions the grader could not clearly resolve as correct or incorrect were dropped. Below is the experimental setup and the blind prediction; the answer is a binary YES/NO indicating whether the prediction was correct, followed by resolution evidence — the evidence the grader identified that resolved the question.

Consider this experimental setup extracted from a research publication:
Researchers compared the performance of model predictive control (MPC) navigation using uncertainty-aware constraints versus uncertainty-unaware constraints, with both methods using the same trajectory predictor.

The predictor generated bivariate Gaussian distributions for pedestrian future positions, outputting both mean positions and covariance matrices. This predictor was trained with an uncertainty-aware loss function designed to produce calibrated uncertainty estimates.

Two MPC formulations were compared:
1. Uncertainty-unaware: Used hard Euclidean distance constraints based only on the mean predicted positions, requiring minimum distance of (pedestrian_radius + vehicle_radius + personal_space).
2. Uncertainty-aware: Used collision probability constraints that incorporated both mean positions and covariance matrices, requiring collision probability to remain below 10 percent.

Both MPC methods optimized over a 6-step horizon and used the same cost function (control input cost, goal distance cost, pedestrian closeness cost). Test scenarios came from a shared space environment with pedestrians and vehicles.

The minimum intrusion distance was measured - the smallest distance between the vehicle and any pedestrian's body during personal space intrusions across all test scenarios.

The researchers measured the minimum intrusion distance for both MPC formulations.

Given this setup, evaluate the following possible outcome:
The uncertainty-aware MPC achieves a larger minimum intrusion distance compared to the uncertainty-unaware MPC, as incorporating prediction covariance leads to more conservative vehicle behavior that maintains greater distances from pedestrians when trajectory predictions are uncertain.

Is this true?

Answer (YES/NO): NO